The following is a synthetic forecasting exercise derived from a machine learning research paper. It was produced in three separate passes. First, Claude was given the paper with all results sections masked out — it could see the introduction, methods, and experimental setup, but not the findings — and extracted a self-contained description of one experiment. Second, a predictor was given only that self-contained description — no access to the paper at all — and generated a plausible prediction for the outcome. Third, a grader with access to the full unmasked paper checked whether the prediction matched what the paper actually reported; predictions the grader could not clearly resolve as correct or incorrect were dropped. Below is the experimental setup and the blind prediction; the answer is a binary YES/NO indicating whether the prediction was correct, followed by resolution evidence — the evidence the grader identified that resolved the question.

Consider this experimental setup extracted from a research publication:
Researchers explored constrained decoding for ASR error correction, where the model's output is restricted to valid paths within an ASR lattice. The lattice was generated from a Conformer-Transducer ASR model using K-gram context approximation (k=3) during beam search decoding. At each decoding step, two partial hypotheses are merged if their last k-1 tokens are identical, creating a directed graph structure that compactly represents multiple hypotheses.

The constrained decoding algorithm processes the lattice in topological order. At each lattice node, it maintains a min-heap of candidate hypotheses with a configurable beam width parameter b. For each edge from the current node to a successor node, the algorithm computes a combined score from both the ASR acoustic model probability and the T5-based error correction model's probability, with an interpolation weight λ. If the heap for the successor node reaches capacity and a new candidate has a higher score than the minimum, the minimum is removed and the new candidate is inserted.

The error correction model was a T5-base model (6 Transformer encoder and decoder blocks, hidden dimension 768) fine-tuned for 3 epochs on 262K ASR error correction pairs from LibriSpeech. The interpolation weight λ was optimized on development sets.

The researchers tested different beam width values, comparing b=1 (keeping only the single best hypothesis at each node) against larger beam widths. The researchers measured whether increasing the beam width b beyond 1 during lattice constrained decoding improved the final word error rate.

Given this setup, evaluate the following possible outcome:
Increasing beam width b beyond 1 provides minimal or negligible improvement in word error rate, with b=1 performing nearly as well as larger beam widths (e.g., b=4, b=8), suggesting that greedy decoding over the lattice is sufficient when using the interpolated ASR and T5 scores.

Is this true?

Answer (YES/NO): YES